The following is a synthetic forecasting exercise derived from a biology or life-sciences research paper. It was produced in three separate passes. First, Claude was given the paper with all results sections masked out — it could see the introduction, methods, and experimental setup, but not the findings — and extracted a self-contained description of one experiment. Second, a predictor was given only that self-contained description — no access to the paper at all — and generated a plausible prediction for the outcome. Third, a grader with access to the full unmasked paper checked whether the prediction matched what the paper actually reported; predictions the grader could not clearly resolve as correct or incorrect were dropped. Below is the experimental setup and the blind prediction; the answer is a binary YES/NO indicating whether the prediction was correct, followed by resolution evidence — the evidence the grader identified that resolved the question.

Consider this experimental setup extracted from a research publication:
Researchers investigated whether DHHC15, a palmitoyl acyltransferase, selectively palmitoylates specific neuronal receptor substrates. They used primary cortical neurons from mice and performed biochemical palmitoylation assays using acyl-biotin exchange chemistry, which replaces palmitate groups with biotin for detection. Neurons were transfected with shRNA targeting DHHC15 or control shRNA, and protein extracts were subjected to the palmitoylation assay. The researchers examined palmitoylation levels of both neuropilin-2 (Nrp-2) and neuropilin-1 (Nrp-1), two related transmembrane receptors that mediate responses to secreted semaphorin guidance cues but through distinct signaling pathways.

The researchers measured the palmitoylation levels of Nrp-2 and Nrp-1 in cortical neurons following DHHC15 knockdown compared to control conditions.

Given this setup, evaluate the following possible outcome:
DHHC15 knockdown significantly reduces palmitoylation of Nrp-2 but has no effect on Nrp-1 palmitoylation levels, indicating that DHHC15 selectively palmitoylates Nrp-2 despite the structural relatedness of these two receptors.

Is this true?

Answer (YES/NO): YES